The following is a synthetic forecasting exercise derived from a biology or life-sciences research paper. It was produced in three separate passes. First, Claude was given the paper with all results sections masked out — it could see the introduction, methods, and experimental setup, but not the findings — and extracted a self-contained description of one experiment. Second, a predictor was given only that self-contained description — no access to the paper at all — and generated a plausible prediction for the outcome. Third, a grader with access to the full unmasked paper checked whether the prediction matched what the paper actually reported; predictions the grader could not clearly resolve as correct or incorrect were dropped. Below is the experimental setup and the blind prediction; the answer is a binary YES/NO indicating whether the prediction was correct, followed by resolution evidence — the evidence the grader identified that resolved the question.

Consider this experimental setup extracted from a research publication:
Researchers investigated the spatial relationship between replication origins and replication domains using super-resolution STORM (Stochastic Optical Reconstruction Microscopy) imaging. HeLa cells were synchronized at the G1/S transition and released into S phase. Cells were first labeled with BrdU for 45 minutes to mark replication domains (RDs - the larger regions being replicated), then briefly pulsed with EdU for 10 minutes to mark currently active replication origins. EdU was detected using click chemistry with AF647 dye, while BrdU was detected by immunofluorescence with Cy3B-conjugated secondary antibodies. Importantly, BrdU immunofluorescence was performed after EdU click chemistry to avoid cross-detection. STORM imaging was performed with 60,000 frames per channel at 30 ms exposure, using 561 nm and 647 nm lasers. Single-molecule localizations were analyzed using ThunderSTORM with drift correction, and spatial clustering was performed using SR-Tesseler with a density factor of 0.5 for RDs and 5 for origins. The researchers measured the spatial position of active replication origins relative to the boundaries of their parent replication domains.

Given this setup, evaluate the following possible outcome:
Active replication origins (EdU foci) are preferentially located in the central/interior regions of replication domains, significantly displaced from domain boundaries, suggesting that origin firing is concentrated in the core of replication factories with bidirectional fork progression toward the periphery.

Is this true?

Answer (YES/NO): NO